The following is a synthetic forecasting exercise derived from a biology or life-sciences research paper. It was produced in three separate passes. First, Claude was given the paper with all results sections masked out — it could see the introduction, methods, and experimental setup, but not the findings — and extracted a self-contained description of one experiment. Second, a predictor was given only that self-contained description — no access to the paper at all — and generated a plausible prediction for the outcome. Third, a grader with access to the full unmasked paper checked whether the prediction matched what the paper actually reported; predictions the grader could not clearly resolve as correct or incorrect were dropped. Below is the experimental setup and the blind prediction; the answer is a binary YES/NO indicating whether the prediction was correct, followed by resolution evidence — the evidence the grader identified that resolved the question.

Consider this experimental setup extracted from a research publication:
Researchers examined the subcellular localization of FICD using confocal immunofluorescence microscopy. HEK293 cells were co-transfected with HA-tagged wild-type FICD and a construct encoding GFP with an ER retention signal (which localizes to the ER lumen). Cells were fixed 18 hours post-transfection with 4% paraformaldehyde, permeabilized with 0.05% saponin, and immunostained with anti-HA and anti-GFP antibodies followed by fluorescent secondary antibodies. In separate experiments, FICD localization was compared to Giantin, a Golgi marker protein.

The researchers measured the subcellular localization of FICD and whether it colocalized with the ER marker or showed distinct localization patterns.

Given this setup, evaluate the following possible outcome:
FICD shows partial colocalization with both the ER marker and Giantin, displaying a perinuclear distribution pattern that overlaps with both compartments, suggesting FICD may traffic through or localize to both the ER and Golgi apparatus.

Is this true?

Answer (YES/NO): NO